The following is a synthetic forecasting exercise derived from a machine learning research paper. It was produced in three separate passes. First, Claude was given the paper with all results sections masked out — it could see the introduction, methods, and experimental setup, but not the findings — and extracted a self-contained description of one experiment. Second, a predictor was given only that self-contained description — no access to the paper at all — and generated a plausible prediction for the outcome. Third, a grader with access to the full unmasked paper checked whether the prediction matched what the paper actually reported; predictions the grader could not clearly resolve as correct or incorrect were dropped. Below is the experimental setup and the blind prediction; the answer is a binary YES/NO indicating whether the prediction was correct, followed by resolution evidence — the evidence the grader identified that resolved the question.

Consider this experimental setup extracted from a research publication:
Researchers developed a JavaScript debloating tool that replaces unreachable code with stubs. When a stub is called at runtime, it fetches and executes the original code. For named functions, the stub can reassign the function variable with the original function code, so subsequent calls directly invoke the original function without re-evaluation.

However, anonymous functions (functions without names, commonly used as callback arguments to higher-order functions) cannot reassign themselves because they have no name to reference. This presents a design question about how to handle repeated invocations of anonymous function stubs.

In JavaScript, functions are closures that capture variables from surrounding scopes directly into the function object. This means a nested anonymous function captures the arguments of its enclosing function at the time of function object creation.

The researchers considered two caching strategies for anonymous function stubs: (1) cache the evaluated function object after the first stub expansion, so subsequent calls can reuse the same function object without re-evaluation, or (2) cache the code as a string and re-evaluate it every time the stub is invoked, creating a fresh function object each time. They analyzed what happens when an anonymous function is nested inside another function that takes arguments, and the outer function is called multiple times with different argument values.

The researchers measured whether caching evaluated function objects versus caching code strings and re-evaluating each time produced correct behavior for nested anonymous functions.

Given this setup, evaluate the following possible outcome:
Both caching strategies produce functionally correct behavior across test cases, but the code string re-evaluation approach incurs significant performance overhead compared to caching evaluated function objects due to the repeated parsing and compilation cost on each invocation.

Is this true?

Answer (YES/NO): NO